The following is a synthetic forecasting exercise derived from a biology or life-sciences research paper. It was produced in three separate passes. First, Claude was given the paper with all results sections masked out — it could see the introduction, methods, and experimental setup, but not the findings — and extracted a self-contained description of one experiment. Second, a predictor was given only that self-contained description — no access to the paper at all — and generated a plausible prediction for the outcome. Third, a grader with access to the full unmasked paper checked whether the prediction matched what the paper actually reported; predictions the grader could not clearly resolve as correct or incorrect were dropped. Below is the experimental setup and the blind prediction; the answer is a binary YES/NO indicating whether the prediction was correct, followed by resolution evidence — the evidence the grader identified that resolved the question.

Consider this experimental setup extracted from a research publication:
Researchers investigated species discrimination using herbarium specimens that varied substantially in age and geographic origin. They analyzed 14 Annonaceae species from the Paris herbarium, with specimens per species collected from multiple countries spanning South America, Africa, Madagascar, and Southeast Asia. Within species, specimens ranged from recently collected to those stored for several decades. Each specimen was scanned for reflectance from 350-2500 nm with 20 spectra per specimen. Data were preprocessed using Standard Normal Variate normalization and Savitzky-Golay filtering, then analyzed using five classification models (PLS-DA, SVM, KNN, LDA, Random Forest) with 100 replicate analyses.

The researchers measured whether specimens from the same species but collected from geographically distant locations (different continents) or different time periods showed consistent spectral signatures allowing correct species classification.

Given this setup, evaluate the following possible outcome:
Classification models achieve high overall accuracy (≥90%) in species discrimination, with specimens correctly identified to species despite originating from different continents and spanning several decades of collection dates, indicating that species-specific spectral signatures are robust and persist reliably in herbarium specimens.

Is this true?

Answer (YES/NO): NO